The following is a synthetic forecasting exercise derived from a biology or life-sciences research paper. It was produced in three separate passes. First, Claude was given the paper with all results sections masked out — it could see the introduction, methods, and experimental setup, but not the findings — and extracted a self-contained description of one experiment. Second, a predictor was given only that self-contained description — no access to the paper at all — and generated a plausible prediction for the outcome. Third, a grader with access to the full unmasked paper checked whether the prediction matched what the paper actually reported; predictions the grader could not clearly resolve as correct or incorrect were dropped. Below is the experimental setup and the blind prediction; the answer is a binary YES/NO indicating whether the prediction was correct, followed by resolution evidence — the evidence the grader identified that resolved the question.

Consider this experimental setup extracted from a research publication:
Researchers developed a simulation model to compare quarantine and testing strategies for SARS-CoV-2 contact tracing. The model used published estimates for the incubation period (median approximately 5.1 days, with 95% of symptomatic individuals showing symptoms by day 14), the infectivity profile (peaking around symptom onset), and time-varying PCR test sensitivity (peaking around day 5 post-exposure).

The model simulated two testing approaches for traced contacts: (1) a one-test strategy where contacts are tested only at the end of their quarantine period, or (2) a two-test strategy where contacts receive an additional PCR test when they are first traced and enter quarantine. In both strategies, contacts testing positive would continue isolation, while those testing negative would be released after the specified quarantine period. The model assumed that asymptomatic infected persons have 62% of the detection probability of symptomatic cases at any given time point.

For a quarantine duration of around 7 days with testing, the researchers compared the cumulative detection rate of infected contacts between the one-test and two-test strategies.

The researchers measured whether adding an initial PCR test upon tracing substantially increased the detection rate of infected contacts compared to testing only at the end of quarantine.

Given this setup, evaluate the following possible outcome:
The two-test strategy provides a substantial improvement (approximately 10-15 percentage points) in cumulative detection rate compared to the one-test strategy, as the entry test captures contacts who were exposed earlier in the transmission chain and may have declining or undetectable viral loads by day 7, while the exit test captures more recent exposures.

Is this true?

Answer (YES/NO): NO